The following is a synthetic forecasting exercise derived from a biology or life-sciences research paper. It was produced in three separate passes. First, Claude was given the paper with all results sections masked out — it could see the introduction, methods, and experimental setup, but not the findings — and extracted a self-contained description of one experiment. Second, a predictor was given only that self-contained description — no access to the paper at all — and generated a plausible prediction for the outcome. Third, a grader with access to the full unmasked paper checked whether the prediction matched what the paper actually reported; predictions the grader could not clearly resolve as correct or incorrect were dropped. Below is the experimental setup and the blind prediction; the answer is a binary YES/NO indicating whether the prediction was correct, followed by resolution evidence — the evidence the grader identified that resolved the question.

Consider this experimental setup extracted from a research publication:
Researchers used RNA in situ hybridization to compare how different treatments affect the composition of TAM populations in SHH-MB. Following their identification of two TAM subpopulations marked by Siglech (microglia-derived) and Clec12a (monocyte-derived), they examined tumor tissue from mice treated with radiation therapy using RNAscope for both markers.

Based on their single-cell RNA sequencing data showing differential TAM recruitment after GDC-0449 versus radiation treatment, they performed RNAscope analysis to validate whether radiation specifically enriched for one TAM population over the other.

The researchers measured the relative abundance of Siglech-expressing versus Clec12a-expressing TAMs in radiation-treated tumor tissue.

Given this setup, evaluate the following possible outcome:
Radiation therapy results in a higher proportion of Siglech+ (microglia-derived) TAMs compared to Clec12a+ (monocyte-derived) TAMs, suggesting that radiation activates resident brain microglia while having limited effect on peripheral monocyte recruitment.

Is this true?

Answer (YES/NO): NO